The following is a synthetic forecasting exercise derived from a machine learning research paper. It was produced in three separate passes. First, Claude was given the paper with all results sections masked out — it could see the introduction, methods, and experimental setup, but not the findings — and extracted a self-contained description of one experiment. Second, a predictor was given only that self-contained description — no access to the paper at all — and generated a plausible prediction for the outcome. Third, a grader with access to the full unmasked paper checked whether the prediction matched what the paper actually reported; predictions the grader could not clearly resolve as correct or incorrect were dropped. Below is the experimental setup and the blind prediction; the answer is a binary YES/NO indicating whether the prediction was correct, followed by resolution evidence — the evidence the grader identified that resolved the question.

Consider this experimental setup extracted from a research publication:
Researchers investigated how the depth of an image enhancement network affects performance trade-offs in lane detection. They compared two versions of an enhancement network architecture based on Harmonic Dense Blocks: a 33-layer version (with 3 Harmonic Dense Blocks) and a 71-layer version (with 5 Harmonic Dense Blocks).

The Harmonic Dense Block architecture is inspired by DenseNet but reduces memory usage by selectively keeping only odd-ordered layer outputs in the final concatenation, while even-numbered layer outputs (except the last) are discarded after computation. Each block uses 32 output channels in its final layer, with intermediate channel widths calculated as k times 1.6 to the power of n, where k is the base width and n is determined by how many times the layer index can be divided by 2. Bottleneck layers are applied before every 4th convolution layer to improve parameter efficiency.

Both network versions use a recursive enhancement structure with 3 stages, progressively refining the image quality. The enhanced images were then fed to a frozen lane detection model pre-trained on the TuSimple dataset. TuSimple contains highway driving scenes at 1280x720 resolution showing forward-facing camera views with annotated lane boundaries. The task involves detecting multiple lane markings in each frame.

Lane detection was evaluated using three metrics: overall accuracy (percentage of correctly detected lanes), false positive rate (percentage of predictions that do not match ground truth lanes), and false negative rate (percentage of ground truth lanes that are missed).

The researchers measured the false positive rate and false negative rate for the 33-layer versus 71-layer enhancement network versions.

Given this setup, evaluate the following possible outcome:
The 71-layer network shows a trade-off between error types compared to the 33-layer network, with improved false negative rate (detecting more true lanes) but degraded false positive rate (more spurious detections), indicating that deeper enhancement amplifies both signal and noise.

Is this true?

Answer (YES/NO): YES